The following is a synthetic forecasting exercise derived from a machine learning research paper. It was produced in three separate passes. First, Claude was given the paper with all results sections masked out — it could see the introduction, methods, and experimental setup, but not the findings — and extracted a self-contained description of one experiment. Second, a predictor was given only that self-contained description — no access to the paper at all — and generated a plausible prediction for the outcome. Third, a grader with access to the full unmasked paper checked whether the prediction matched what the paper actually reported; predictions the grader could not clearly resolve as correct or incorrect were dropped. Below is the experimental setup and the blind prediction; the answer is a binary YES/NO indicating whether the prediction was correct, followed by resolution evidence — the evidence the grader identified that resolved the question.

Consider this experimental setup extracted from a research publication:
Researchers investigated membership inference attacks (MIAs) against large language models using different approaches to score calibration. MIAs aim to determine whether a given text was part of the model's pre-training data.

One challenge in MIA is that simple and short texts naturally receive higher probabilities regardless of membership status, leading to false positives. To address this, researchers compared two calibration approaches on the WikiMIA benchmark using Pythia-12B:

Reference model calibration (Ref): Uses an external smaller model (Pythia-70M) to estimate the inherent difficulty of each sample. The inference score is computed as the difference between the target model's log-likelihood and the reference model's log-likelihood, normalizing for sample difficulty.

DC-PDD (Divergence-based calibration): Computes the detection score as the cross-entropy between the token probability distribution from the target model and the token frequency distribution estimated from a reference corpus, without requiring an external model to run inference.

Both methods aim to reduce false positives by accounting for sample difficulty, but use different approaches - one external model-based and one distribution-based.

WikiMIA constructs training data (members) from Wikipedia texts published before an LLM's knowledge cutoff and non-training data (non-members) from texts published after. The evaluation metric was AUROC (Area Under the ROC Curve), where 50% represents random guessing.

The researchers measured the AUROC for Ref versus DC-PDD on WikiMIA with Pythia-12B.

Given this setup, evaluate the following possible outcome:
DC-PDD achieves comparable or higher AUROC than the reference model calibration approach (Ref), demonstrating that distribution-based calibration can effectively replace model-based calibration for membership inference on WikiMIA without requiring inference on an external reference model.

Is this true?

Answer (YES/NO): YES